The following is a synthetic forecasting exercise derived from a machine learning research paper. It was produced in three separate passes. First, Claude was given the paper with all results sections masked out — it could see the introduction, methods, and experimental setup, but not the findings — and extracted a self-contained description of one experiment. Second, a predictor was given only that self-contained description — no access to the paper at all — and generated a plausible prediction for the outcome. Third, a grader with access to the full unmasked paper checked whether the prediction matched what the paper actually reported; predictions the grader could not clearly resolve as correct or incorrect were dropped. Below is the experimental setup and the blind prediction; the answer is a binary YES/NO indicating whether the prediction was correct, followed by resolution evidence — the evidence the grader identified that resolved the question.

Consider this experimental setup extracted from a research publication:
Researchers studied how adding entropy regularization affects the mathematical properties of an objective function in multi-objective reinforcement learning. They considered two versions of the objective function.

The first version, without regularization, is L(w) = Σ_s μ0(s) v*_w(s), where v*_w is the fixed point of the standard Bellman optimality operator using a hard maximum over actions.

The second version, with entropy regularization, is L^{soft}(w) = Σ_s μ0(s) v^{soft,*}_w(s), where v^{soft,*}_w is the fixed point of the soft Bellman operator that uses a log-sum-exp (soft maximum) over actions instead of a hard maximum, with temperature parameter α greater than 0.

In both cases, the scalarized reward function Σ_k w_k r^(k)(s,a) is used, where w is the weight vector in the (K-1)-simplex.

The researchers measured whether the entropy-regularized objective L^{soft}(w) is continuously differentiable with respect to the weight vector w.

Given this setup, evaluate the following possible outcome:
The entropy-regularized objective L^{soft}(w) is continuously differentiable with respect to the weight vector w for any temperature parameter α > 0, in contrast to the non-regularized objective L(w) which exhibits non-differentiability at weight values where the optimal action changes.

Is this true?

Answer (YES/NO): YES